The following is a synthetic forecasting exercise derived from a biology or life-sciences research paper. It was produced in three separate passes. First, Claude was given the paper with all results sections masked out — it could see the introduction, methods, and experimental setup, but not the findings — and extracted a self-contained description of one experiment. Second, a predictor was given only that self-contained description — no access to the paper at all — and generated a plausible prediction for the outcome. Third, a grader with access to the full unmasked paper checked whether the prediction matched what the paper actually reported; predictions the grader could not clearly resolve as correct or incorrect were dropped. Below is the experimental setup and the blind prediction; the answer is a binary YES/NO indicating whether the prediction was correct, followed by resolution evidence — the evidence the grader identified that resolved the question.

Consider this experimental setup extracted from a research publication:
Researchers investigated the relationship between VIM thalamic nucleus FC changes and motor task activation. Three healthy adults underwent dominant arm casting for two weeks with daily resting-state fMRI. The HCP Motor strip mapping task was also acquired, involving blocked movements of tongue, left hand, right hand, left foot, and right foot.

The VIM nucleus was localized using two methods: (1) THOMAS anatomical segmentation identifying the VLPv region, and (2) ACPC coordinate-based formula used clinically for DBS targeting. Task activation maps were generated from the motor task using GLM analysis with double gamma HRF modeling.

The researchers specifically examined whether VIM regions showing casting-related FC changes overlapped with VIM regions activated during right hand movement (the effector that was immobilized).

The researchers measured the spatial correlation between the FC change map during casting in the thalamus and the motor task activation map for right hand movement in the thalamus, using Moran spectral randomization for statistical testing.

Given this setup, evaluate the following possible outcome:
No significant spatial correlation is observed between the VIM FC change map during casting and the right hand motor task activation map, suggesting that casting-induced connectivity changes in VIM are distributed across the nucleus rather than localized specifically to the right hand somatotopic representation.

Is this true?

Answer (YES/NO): NO